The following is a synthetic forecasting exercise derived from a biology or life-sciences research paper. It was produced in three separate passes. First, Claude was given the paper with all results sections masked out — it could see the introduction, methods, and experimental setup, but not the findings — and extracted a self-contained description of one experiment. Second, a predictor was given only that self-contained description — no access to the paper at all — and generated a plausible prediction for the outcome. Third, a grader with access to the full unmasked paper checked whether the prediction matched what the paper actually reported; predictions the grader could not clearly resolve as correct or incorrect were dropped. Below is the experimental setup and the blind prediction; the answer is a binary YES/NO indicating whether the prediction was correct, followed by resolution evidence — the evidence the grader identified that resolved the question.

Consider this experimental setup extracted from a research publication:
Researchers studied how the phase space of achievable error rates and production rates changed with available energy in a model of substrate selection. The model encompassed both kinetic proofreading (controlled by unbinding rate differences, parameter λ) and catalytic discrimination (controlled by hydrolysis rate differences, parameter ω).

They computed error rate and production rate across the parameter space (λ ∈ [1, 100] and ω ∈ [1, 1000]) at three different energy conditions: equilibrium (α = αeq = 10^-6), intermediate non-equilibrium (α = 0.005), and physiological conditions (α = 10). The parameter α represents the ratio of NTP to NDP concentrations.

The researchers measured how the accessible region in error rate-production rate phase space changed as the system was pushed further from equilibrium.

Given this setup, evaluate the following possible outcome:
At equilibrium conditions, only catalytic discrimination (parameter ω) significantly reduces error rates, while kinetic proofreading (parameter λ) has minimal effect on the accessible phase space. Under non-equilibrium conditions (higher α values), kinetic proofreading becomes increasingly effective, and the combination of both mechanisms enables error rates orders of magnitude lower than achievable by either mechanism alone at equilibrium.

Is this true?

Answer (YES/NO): NO